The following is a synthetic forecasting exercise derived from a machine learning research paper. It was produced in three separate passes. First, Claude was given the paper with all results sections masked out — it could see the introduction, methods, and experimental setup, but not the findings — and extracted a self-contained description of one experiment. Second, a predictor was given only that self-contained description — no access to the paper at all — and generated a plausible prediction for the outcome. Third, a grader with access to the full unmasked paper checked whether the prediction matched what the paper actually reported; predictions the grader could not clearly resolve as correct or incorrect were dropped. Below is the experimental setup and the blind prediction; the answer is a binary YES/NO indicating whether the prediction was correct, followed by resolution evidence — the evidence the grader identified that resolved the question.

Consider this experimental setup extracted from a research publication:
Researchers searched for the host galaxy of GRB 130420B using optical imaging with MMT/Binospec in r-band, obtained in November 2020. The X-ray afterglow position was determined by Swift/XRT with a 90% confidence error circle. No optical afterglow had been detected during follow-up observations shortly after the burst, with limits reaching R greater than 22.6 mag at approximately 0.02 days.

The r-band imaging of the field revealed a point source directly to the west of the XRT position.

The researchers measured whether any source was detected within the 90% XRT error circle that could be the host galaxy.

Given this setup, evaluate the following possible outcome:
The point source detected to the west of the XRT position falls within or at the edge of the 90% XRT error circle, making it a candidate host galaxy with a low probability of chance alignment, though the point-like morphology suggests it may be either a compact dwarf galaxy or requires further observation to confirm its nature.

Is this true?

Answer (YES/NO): NO